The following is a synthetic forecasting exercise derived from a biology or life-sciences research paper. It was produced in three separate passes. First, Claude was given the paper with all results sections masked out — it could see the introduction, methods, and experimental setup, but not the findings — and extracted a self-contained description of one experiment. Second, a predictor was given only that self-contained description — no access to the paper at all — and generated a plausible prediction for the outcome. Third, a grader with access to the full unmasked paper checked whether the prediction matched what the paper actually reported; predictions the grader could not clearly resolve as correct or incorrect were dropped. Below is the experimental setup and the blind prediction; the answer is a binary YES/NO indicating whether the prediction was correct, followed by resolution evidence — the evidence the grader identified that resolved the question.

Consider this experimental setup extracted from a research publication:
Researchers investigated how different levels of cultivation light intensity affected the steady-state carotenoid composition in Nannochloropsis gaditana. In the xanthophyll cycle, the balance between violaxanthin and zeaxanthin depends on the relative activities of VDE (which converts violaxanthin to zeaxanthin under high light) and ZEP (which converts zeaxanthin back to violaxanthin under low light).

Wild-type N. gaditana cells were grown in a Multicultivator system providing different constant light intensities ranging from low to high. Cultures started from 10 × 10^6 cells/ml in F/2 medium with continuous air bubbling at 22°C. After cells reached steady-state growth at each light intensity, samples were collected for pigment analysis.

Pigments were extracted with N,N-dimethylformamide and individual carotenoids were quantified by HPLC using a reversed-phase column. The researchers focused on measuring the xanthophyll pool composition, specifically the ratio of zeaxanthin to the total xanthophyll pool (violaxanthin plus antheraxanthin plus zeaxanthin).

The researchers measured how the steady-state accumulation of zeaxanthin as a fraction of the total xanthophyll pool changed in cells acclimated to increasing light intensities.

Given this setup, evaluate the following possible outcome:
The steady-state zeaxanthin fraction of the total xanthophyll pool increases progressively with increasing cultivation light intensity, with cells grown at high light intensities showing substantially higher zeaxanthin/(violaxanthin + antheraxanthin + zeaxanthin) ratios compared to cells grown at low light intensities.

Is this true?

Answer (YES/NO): YES